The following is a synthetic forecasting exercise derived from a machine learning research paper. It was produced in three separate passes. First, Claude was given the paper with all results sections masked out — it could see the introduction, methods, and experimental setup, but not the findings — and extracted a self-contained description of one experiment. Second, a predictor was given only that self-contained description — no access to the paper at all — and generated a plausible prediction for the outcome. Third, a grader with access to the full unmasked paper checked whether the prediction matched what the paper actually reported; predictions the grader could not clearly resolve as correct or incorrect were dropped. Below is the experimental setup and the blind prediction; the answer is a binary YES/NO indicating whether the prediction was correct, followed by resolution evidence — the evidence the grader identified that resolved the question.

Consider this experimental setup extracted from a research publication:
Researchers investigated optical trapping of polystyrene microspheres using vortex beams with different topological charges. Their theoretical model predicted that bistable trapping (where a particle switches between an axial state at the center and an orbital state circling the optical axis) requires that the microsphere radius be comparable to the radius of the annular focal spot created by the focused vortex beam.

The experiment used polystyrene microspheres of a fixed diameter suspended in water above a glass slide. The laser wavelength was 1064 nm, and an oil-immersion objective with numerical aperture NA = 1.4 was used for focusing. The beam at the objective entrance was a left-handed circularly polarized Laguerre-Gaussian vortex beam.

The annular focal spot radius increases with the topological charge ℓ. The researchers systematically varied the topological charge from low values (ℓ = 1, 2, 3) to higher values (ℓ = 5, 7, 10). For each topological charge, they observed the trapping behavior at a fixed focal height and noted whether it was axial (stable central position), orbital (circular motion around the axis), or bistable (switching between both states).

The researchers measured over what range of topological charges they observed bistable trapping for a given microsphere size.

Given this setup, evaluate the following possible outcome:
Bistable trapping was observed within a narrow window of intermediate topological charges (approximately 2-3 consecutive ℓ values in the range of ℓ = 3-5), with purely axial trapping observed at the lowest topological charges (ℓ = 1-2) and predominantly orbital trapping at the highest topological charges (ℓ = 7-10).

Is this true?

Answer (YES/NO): NO